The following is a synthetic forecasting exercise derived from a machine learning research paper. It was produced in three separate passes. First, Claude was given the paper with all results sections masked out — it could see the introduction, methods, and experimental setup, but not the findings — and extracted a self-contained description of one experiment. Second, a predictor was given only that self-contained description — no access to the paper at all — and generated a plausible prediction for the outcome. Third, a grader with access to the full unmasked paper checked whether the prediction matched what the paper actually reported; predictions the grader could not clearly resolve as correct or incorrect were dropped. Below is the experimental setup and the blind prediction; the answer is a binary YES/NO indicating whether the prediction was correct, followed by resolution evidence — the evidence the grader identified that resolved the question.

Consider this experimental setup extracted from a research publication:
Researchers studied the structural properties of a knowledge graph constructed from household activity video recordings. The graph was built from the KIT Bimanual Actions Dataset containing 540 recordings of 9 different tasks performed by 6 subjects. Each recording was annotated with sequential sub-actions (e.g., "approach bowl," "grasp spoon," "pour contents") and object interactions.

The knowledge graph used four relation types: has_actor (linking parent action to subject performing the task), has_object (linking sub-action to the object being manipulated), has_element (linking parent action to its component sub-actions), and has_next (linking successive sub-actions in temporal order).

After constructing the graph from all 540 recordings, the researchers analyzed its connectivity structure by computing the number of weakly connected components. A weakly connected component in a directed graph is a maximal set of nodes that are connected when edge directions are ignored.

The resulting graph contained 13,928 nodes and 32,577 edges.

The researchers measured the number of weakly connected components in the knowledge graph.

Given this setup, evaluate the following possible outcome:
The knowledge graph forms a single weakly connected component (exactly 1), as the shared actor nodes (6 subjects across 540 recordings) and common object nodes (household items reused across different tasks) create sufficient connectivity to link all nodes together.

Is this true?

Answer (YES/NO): NO